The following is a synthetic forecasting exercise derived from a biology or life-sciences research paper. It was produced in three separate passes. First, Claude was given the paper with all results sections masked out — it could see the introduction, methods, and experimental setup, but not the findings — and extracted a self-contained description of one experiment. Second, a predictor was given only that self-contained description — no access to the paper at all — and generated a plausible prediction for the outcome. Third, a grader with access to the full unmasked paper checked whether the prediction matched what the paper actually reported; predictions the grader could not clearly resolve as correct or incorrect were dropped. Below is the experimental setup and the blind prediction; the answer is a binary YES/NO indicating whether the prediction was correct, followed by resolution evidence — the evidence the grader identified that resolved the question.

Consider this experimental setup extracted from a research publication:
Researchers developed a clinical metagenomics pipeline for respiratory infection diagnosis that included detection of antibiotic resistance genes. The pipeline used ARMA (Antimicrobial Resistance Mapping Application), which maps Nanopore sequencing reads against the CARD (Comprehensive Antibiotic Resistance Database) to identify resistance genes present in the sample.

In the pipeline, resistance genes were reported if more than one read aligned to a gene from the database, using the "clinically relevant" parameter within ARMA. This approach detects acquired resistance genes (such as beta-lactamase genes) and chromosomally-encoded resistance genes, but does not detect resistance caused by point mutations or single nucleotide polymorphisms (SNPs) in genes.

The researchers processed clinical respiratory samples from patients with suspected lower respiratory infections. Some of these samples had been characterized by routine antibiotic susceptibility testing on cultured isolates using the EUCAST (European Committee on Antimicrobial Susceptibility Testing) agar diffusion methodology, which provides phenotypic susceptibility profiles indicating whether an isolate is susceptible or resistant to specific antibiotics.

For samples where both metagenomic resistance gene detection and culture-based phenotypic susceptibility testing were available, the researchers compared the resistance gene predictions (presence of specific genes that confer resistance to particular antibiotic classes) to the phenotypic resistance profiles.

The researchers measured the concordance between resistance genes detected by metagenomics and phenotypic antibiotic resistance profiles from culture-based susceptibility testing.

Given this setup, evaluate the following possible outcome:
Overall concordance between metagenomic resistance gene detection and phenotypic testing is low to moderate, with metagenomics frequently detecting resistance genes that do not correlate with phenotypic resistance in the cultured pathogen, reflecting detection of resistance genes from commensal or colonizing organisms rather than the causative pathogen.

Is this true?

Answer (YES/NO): YES